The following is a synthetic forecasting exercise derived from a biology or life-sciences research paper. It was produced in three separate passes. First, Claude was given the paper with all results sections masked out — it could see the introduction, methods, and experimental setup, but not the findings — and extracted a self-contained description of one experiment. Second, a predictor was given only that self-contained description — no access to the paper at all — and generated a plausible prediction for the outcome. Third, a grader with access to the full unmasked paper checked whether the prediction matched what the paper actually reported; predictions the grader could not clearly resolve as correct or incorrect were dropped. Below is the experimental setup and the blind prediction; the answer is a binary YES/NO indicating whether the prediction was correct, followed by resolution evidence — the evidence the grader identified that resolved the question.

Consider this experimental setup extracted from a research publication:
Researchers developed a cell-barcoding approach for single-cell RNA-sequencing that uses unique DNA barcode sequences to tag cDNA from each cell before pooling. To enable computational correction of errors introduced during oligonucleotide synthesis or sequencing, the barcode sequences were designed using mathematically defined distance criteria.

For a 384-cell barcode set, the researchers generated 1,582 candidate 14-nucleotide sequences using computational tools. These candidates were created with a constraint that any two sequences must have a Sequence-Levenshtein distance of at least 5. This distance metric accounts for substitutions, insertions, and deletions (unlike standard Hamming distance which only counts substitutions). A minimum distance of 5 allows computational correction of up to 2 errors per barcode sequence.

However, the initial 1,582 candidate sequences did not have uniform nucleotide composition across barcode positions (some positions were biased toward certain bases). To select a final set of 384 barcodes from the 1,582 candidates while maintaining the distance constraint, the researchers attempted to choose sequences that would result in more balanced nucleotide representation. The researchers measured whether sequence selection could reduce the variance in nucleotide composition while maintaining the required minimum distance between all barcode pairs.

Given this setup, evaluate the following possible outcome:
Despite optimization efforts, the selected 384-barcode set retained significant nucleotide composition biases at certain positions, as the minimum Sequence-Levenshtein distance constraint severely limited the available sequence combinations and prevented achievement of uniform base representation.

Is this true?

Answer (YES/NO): NO